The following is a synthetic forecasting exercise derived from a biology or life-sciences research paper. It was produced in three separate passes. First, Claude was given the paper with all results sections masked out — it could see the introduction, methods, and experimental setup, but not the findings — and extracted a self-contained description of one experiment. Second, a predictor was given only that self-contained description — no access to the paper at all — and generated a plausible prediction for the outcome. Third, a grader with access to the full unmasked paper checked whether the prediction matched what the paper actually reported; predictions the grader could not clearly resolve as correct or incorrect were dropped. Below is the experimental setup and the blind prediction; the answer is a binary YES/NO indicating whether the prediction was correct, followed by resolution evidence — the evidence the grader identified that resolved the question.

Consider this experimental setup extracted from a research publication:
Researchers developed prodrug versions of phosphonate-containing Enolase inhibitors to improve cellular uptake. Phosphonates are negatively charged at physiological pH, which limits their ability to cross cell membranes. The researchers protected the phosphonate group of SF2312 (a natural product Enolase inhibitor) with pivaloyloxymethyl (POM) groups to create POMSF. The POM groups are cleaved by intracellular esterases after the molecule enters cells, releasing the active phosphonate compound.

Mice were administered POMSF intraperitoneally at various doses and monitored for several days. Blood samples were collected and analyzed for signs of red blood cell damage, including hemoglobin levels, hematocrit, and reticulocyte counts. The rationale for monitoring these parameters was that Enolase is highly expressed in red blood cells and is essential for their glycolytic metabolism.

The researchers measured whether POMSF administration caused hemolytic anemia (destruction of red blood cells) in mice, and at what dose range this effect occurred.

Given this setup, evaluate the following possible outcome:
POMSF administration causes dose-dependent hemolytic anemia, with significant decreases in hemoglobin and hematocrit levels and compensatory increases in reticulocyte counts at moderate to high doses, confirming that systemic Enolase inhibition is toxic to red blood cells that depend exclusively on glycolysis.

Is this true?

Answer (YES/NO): NO